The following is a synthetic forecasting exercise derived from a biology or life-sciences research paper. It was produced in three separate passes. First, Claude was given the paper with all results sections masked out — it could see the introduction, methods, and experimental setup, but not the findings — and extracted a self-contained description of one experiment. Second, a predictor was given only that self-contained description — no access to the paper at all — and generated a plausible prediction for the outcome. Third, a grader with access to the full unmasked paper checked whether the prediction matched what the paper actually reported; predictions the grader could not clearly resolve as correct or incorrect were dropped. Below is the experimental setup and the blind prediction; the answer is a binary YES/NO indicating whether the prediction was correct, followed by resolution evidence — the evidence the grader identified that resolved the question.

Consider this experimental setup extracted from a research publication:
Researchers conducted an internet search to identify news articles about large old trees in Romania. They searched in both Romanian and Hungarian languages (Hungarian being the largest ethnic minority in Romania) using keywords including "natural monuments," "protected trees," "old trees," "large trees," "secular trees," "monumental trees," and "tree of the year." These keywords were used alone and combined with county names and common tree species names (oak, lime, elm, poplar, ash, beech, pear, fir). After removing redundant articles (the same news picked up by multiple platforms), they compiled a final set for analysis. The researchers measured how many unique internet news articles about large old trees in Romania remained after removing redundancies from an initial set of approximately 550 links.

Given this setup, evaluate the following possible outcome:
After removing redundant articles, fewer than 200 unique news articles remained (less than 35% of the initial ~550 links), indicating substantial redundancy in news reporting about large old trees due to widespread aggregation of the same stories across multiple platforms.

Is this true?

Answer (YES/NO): NO